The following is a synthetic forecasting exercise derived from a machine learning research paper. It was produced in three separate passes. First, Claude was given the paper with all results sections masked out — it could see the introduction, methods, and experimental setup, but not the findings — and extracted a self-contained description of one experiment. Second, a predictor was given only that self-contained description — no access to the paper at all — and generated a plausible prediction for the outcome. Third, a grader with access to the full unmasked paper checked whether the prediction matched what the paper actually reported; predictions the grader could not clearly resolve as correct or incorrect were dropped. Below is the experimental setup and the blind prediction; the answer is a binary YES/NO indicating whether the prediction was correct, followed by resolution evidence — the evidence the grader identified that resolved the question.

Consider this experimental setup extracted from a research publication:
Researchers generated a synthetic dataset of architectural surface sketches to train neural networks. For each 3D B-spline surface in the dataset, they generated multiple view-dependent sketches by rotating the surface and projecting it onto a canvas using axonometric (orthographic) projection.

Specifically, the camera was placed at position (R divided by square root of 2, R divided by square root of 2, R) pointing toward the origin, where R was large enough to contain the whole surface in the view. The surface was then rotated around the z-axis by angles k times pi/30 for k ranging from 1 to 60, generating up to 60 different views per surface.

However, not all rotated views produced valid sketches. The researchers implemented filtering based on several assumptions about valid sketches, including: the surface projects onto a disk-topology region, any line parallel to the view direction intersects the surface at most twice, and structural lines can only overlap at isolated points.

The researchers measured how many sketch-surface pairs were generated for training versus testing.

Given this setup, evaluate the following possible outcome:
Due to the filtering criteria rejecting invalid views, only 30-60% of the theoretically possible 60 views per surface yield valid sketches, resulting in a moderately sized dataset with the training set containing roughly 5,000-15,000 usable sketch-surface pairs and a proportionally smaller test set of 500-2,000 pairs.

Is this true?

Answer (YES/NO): NO